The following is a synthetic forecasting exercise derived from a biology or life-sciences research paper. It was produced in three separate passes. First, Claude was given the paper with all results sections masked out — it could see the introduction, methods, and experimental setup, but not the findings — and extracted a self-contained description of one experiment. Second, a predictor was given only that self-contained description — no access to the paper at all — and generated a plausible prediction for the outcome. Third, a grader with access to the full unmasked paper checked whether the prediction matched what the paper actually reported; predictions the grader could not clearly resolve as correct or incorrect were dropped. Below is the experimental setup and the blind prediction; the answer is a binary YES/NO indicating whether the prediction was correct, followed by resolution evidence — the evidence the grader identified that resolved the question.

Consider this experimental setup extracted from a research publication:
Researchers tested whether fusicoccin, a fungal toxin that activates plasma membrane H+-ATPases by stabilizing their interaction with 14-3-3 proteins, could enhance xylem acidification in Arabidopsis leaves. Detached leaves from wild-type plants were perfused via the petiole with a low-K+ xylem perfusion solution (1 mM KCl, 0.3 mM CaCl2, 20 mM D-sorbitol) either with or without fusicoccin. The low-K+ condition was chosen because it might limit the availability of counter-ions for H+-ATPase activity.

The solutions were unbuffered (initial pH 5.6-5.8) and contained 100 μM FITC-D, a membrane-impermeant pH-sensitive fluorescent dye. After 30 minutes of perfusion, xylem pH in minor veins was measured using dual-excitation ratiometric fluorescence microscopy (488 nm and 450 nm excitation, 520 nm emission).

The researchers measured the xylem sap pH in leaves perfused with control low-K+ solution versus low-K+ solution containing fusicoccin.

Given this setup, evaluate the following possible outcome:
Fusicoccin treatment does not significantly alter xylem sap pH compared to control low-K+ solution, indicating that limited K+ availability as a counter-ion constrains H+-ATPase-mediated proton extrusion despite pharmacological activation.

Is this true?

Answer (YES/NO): NO